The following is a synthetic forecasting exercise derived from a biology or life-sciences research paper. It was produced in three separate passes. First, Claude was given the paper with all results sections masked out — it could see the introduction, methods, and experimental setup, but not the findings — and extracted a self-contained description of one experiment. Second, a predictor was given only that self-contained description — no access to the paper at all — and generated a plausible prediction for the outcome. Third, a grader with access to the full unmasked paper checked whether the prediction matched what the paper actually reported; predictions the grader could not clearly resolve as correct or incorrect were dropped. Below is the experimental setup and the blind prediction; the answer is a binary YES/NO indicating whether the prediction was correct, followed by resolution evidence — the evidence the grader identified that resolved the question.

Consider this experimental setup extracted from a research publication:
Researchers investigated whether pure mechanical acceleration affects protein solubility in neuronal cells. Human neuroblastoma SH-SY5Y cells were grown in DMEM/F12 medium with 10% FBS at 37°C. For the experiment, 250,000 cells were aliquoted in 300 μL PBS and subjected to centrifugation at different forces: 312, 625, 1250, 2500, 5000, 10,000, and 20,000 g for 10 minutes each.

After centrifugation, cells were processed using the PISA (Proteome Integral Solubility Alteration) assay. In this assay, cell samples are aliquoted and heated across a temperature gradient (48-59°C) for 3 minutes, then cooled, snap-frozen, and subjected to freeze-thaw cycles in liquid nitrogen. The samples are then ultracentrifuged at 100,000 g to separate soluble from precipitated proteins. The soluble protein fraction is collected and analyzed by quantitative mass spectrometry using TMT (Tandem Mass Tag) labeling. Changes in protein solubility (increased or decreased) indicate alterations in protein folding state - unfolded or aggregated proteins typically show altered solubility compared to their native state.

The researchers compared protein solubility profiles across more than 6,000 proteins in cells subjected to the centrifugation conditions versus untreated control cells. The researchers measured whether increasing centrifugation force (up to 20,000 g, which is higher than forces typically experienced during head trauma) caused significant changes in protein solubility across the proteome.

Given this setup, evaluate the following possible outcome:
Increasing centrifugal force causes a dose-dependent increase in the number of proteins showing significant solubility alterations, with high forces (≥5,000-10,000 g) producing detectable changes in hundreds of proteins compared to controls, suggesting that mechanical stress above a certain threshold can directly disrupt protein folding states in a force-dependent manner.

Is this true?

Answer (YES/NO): NO